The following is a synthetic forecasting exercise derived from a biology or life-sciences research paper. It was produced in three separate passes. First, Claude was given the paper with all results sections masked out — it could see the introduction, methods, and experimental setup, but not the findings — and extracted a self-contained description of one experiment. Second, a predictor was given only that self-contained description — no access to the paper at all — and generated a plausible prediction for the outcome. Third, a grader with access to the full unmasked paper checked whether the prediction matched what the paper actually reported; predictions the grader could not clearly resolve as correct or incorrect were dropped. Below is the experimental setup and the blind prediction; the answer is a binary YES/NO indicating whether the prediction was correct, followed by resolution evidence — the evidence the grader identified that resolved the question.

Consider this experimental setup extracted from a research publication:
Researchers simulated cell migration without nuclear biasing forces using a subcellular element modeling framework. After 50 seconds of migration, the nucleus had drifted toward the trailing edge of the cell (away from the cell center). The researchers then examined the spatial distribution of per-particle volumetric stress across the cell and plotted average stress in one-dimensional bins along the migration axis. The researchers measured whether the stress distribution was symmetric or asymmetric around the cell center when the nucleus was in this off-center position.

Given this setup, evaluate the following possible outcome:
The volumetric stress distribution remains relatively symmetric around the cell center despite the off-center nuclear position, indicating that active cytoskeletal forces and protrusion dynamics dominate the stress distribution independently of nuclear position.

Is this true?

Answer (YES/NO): NO